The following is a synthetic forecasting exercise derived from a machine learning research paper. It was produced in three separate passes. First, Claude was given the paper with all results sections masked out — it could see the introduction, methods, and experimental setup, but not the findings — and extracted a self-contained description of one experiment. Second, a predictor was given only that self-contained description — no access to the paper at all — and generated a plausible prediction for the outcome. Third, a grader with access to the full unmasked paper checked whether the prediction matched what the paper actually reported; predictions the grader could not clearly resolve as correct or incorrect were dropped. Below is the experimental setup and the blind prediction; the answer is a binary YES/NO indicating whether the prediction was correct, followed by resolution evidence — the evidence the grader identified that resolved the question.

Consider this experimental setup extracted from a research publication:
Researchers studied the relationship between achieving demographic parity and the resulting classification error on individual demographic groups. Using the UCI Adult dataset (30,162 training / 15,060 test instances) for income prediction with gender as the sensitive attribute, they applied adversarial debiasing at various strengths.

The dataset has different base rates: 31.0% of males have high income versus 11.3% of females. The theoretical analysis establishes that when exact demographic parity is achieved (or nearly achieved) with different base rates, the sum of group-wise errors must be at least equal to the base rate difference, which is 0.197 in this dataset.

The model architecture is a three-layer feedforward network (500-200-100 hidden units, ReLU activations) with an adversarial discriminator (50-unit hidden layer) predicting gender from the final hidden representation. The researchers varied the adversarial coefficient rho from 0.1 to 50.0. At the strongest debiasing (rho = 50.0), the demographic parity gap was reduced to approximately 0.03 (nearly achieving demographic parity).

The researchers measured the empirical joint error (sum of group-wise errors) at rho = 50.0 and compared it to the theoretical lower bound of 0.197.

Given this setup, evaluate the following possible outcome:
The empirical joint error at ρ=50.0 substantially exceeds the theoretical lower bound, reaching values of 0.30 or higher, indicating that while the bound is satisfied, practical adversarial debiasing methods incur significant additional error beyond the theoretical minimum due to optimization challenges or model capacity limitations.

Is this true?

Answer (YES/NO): YES